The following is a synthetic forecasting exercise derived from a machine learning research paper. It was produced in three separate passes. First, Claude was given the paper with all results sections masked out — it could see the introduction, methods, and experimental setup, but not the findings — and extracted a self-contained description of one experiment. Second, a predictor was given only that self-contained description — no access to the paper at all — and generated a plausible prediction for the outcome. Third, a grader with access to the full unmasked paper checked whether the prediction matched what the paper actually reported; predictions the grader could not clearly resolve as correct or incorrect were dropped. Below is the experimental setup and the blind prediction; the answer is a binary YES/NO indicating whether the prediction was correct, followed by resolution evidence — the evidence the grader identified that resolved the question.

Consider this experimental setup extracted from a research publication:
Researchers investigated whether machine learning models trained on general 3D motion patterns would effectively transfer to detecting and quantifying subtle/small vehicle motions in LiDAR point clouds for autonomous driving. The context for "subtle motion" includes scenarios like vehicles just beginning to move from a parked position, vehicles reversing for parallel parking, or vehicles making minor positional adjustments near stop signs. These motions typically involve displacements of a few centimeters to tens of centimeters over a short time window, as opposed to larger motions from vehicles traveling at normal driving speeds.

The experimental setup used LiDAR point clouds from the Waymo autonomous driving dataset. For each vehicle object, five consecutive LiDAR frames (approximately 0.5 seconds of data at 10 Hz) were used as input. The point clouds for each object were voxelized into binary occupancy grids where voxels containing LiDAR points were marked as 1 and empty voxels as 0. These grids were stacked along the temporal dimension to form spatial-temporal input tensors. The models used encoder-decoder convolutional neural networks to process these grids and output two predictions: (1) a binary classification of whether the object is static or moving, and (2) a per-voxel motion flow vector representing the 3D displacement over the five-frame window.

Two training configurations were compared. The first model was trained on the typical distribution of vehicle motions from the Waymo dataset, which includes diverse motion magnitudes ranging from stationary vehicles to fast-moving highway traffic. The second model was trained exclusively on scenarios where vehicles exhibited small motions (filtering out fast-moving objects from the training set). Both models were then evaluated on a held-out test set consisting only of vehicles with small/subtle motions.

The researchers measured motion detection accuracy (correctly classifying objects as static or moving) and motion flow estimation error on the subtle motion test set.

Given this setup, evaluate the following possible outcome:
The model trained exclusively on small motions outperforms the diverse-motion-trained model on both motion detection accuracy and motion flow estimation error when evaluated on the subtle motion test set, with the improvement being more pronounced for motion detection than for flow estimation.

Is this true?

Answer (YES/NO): YES